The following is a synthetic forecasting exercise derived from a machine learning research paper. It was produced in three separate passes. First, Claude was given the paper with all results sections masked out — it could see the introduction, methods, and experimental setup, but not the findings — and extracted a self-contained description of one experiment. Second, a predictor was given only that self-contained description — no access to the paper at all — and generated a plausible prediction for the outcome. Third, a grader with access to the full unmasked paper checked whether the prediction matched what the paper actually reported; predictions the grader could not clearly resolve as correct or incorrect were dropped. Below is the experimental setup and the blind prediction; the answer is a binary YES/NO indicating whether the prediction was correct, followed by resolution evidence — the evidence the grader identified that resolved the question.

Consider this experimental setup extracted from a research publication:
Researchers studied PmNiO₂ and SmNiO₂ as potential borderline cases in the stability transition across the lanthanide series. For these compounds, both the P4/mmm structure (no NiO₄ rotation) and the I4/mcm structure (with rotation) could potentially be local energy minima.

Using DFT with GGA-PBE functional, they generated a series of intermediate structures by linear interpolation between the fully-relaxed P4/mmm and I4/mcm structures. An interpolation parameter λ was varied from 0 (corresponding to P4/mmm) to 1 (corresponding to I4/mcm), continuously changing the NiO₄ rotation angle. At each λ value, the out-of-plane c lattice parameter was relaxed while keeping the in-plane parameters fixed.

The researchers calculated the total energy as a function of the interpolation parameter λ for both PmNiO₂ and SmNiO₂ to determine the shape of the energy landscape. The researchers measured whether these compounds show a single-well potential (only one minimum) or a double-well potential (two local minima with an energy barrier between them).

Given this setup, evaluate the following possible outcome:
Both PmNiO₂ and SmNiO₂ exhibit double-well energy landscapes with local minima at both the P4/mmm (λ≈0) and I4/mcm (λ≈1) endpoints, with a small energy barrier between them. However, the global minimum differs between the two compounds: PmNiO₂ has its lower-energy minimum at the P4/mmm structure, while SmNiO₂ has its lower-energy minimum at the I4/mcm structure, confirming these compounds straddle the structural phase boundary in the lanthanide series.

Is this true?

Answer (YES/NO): YES